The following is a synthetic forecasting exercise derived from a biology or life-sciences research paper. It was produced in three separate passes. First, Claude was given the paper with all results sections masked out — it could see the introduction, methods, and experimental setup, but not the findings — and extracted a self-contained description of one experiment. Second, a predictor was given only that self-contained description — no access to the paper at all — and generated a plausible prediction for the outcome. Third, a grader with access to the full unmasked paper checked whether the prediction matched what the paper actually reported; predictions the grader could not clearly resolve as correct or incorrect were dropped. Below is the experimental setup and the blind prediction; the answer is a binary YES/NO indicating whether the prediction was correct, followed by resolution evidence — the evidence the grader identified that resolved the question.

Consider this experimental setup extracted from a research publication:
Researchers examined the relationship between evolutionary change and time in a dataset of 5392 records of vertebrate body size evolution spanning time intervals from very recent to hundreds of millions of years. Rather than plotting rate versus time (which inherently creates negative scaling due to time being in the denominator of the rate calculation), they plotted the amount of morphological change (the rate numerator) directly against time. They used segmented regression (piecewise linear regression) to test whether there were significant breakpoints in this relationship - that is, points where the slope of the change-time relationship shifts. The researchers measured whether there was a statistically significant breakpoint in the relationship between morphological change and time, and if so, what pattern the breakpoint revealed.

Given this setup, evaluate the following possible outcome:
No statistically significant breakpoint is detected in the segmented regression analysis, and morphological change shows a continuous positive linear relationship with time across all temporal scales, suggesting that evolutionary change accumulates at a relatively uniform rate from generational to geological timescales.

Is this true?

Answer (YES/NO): NO